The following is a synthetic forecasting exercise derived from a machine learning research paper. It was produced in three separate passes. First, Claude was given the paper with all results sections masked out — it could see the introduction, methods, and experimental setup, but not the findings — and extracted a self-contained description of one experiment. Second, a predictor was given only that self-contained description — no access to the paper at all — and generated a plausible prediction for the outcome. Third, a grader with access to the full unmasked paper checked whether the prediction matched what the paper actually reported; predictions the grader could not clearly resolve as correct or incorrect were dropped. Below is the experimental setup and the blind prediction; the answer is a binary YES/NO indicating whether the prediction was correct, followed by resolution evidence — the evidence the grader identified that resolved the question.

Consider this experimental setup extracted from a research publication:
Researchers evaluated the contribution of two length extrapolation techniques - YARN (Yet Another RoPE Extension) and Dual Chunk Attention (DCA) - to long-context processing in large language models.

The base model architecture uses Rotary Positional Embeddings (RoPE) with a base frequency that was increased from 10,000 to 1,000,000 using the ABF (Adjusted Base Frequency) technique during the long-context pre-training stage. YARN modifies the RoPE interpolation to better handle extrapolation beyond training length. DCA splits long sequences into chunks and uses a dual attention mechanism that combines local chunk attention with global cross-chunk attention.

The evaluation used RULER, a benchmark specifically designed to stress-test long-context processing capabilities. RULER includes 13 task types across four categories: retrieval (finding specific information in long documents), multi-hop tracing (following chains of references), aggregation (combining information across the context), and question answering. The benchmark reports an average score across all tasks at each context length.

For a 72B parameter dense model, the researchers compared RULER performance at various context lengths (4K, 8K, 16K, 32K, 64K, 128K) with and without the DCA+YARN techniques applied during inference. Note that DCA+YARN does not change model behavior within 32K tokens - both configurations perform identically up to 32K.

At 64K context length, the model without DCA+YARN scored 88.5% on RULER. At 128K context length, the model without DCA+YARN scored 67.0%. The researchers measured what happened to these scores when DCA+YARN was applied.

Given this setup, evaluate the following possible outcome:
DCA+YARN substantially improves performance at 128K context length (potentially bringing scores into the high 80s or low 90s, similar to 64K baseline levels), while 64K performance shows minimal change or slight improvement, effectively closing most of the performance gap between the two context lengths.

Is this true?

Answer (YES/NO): YES